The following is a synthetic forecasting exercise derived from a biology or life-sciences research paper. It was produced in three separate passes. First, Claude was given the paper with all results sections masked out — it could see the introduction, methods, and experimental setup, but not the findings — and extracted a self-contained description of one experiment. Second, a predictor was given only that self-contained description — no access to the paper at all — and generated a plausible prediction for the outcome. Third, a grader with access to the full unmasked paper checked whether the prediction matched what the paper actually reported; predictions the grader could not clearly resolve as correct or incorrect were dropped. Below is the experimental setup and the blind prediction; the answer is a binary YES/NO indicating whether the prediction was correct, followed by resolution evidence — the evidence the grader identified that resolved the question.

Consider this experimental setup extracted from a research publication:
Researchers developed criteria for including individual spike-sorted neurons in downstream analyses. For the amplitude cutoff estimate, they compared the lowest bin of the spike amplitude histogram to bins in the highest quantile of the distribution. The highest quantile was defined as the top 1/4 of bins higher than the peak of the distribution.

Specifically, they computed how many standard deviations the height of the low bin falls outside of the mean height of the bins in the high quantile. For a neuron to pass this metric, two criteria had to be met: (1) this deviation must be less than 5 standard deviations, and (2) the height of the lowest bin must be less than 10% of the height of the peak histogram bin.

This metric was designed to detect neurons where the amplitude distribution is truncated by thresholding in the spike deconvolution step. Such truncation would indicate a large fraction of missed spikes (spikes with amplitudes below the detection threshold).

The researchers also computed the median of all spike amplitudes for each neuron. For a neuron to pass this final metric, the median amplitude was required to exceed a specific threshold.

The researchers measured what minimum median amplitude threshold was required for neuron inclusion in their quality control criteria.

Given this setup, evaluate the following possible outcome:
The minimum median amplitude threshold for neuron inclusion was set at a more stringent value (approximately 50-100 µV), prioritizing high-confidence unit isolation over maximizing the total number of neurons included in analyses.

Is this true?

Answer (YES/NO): YES